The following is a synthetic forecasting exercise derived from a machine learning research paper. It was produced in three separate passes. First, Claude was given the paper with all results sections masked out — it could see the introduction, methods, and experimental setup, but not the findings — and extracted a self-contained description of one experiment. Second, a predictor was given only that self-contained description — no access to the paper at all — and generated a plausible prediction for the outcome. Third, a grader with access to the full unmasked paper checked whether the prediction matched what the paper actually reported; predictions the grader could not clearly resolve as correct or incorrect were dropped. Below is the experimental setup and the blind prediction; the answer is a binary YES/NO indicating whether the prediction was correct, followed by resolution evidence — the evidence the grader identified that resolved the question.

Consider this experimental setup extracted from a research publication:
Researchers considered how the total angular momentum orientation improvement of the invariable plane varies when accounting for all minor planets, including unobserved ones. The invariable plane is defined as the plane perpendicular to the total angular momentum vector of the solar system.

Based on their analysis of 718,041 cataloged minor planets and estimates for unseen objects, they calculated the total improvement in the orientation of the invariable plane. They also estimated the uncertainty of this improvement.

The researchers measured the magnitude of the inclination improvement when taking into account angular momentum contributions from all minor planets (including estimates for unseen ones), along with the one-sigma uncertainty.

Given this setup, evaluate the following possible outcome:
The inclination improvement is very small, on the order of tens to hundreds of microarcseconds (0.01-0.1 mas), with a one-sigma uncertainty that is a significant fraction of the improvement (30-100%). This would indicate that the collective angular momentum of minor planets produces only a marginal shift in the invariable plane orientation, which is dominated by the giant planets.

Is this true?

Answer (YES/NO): NO